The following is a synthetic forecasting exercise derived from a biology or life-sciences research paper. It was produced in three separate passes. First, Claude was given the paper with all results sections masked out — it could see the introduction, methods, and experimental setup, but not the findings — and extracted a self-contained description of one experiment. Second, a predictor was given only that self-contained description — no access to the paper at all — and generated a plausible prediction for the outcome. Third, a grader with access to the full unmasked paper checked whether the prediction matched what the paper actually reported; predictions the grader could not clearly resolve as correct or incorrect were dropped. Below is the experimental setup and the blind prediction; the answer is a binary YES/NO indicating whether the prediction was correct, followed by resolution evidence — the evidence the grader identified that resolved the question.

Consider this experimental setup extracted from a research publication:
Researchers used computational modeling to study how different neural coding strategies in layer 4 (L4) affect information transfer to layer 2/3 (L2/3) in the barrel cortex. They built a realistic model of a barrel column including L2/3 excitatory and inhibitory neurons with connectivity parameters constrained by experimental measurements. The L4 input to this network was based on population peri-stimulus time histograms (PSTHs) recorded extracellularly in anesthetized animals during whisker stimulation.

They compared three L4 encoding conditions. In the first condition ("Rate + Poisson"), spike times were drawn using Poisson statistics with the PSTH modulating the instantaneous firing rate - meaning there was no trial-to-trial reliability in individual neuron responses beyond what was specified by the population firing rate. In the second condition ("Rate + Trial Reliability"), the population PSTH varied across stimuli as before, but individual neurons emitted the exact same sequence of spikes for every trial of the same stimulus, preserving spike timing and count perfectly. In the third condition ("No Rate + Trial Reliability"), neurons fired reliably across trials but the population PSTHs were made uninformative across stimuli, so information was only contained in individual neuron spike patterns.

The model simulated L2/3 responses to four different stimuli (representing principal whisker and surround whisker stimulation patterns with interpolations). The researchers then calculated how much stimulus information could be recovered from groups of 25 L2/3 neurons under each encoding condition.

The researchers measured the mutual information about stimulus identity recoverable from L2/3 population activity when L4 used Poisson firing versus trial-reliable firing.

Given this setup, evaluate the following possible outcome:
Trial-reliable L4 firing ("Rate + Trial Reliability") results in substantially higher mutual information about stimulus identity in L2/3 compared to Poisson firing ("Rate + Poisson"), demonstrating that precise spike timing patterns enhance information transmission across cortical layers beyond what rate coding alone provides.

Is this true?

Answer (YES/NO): YES